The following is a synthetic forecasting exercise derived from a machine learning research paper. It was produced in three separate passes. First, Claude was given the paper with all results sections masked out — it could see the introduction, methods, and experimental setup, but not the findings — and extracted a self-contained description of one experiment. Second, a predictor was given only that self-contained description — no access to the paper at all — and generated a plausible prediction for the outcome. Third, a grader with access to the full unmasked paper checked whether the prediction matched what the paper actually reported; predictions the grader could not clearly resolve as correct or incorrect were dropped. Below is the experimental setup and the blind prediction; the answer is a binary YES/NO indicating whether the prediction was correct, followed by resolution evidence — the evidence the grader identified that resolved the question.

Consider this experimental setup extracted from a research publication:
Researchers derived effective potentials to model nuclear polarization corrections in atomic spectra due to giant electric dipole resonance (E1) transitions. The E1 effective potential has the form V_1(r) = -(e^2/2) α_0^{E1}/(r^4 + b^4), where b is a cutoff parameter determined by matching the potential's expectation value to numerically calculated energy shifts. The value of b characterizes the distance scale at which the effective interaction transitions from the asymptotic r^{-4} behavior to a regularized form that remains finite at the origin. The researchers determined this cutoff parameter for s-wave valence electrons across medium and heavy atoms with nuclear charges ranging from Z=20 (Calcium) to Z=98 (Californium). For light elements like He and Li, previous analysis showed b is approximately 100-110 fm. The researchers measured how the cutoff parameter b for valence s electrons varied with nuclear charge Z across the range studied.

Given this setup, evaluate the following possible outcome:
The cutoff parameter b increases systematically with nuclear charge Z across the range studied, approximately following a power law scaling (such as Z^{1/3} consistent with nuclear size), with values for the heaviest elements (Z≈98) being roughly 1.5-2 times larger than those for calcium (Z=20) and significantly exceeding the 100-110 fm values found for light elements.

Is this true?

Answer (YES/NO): NO